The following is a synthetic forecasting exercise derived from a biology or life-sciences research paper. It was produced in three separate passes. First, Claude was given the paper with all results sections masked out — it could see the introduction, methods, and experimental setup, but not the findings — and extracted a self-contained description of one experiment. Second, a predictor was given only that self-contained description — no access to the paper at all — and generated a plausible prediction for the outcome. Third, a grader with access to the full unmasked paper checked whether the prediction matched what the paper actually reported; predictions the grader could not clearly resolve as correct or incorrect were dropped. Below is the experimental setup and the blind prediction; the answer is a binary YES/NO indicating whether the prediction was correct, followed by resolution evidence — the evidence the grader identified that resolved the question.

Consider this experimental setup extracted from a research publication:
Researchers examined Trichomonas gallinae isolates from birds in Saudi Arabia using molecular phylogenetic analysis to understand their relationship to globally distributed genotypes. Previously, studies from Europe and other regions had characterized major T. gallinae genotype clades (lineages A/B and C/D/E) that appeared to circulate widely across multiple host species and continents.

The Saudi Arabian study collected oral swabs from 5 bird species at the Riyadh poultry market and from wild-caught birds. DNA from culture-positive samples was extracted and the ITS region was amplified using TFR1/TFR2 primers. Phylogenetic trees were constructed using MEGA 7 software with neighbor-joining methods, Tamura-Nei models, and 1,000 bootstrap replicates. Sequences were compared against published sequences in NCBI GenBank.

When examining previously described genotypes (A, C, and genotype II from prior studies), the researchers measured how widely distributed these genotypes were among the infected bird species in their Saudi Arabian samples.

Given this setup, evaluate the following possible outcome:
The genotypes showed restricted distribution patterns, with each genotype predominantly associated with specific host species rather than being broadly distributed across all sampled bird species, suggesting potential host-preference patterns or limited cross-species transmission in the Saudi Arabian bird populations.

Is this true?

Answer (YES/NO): NO